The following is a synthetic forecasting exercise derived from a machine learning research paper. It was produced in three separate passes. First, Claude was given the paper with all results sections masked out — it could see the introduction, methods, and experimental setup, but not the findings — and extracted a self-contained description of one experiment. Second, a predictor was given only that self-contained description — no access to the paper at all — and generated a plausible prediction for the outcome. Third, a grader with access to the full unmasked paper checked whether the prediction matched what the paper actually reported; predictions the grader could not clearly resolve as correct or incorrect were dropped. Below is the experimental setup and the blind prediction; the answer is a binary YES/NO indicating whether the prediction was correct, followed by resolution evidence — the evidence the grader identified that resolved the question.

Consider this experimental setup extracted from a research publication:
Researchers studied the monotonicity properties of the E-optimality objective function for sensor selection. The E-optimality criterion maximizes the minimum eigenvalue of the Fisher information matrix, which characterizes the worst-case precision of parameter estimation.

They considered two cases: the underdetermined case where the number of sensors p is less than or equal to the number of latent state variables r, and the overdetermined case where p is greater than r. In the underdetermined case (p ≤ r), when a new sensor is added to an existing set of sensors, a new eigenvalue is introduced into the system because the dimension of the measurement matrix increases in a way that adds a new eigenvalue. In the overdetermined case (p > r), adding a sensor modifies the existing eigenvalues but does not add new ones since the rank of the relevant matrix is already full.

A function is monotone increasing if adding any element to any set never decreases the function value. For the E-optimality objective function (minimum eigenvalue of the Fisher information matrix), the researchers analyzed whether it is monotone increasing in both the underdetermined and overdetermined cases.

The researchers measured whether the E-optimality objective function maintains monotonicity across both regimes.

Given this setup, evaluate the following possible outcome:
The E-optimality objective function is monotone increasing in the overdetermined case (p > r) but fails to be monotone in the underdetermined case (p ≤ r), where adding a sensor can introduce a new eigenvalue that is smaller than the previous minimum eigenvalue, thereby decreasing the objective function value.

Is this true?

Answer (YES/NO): YES